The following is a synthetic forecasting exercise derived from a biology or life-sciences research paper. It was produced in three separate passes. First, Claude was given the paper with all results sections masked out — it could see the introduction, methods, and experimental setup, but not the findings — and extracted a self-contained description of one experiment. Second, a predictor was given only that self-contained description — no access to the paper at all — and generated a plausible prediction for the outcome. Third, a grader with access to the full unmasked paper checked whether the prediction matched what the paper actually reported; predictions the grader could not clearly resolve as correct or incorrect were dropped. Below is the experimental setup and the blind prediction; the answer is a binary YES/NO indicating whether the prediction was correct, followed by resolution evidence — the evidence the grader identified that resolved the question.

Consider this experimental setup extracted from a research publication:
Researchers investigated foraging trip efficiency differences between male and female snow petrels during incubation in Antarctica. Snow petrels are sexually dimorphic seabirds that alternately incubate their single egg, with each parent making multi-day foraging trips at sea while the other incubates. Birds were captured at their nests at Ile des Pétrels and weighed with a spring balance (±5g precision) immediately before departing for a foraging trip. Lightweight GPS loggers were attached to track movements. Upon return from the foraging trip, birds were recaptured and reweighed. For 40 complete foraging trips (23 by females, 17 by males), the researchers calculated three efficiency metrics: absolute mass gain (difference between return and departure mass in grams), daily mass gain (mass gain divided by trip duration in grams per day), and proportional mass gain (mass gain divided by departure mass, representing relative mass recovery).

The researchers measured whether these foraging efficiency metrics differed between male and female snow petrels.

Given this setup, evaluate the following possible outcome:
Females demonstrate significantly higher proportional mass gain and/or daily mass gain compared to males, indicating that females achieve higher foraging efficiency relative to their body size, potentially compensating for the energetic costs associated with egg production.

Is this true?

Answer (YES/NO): NO